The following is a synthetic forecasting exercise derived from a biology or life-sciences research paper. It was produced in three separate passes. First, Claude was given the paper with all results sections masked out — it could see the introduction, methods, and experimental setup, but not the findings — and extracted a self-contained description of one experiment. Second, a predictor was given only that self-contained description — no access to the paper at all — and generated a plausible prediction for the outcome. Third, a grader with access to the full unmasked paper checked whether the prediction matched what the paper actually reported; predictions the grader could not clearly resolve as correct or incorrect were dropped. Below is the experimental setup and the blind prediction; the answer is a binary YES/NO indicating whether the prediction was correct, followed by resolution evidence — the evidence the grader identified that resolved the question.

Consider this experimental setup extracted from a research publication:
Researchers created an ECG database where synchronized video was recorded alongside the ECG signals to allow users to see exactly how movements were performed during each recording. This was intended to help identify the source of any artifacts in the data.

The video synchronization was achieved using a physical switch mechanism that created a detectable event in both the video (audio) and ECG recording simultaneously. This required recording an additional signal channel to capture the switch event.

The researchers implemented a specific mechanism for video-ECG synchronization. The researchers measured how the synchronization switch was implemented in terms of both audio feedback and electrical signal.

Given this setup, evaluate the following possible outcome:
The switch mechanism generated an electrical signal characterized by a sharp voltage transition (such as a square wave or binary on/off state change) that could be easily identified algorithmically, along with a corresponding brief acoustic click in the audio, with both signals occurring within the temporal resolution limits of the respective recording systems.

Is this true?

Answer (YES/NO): YES